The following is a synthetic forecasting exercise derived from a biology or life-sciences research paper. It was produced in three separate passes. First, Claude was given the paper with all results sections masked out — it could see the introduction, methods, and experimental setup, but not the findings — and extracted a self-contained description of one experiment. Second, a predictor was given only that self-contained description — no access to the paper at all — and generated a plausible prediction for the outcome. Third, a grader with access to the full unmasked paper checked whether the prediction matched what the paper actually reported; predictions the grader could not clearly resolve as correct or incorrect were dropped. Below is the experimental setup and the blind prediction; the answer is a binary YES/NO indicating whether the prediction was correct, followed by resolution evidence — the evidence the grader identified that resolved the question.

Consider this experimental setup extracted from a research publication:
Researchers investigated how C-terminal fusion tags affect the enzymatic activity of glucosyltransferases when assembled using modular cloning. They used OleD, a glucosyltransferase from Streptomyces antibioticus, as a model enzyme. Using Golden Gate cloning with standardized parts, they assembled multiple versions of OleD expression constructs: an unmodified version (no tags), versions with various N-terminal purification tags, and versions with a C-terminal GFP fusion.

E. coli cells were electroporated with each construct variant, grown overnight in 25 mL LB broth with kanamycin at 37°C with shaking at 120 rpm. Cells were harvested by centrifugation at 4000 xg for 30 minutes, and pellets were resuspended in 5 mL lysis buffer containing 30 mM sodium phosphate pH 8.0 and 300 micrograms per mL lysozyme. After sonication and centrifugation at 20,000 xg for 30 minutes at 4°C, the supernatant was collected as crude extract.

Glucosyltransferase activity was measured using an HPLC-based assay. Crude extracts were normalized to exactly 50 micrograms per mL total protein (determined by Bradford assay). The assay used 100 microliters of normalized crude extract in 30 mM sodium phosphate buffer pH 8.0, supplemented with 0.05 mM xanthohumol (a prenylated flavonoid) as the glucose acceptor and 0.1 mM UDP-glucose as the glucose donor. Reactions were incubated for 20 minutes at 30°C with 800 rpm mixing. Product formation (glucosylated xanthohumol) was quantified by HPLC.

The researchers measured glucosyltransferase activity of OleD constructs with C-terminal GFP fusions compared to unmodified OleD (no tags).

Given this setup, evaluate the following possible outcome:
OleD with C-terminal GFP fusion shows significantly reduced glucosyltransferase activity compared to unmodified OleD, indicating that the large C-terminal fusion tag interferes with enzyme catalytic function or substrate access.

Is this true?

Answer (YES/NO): NO